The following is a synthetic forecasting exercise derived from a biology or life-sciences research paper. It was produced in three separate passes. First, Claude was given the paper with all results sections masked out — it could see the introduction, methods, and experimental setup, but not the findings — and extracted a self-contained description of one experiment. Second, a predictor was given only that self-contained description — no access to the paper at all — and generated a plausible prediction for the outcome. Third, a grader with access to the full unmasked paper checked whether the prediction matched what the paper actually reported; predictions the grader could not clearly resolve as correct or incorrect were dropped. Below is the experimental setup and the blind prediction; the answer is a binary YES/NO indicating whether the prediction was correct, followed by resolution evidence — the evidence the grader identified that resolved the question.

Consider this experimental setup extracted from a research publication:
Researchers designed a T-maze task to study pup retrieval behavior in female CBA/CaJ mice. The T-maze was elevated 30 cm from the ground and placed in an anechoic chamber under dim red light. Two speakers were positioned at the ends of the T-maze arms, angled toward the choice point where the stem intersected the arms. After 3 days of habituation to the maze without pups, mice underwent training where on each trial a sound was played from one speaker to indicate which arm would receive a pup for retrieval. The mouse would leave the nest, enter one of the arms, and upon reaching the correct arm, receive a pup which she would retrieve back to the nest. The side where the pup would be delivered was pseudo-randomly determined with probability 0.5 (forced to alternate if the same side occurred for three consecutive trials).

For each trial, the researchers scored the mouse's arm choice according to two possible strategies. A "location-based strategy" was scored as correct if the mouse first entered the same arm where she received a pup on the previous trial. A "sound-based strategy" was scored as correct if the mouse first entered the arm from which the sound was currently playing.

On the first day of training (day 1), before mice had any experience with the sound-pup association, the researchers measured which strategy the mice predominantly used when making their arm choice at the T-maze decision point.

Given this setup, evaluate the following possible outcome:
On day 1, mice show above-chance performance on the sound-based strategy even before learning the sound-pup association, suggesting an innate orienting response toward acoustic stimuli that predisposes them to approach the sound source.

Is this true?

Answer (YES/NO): NO